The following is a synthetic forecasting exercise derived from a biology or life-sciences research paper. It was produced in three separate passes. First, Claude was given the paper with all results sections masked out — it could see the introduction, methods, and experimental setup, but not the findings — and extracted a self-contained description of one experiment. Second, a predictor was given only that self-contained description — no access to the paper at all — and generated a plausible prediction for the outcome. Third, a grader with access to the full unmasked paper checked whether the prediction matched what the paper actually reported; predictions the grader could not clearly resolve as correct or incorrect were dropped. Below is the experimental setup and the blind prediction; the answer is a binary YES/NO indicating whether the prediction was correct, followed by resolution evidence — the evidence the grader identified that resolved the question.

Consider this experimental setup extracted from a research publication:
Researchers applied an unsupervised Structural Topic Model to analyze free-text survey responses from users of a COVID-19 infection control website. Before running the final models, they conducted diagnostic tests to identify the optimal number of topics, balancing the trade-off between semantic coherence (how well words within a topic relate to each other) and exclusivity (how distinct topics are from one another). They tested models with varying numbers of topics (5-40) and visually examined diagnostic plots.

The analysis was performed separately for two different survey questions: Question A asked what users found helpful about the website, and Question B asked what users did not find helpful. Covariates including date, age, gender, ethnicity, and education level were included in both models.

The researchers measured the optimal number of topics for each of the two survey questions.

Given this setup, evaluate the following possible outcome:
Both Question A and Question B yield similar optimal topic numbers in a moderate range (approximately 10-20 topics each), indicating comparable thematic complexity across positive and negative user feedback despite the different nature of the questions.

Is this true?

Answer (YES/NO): NO